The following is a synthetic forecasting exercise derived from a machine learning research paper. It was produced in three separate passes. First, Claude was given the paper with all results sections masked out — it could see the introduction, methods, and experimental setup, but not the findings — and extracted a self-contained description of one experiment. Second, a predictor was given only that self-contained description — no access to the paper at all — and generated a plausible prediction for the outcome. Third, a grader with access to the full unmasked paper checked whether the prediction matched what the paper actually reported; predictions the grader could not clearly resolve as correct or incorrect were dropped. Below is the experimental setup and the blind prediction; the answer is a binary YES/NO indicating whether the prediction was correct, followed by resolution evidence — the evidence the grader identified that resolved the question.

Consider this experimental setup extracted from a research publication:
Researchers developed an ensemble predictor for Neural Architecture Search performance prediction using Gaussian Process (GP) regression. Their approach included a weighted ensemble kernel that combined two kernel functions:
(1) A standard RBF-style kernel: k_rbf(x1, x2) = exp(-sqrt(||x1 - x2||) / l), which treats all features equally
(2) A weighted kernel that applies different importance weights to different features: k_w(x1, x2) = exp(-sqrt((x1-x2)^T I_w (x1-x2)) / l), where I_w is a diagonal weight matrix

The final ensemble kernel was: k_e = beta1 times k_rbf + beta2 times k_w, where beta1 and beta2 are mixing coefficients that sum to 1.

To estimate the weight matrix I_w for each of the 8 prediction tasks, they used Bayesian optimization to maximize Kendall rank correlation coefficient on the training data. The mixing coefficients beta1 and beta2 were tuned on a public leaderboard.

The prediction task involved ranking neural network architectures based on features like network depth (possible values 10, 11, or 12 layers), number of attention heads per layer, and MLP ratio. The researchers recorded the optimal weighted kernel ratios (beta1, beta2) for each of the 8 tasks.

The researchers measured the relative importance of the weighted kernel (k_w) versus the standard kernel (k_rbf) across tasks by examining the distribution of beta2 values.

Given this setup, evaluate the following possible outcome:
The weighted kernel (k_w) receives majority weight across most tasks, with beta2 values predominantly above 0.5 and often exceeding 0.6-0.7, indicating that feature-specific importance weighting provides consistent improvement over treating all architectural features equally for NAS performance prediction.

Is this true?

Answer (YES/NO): NO